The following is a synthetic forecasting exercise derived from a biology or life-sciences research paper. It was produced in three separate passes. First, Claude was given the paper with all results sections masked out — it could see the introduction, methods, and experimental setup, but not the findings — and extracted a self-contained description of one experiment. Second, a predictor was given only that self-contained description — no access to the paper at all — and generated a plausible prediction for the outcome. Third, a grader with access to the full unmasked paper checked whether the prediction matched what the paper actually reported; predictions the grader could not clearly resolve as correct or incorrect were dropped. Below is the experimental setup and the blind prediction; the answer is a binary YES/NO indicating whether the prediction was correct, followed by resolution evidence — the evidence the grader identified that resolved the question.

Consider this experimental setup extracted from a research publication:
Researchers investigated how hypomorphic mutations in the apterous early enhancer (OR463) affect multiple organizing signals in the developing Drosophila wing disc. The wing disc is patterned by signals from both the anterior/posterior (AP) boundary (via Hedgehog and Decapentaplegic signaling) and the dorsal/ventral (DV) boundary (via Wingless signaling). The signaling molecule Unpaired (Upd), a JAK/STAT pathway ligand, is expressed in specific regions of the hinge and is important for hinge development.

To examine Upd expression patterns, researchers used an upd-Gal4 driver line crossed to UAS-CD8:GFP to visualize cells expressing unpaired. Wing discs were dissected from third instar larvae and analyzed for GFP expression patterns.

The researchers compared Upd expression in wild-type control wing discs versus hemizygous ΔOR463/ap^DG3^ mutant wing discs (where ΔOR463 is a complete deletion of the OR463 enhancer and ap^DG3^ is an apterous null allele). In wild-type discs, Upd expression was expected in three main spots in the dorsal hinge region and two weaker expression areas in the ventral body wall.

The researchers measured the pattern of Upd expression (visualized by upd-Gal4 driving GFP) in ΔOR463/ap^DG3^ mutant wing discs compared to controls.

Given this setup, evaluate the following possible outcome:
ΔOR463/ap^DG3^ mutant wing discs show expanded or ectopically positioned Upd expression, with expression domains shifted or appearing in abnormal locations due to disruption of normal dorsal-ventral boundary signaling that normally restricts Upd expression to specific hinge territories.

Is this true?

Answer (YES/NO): NO